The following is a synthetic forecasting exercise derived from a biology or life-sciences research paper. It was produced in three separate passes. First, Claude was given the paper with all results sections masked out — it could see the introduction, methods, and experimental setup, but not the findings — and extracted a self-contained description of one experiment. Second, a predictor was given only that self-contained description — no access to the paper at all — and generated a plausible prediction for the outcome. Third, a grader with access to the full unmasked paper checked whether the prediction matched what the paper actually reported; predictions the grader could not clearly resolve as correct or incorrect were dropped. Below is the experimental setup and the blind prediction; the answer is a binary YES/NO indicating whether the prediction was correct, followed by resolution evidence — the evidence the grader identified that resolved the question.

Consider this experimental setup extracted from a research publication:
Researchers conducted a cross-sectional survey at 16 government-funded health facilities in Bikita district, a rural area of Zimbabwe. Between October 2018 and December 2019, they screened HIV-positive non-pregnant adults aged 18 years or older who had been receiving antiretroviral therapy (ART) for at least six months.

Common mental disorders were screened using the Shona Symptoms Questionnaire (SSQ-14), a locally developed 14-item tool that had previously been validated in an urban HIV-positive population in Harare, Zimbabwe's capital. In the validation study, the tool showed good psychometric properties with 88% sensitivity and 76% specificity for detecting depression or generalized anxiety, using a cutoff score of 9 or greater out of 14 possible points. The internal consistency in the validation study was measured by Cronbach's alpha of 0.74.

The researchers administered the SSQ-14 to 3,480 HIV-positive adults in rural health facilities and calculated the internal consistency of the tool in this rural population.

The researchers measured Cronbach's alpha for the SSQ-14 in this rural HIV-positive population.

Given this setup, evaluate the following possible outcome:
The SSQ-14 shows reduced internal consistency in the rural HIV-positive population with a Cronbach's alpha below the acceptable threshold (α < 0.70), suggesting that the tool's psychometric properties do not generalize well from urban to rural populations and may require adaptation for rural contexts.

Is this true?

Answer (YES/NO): NO